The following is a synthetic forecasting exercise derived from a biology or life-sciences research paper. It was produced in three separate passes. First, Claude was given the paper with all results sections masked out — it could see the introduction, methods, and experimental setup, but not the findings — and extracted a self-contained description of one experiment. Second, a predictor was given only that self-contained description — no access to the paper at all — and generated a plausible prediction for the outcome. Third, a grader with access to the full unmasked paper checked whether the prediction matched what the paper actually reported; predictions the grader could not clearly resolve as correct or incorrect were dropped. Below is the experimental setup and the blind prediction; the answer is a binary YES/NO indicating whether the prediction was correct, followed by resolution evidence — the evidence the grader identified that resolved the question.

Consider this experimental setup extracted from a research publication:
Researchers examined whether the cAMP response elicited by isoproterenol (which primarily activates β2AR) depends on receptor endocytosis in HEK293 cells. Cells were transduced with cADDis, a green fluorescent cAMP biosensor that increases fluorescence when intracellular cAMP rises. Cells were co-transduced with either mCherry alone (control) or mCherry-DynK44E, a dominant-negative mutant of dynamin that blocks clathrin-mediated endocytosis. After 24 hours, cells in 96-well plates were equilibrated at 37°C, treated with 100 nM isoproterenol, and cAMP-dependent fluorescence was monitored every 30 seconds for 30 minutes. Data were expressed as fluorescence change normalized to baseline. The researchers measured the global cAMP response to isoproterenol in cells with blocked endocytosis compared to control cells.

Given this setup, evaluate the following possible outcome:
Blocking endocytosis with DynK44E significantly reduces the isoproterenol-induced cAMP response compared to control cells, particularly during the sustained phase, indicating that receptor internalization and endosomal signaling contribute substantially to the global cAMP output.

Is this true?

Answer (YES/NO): NO